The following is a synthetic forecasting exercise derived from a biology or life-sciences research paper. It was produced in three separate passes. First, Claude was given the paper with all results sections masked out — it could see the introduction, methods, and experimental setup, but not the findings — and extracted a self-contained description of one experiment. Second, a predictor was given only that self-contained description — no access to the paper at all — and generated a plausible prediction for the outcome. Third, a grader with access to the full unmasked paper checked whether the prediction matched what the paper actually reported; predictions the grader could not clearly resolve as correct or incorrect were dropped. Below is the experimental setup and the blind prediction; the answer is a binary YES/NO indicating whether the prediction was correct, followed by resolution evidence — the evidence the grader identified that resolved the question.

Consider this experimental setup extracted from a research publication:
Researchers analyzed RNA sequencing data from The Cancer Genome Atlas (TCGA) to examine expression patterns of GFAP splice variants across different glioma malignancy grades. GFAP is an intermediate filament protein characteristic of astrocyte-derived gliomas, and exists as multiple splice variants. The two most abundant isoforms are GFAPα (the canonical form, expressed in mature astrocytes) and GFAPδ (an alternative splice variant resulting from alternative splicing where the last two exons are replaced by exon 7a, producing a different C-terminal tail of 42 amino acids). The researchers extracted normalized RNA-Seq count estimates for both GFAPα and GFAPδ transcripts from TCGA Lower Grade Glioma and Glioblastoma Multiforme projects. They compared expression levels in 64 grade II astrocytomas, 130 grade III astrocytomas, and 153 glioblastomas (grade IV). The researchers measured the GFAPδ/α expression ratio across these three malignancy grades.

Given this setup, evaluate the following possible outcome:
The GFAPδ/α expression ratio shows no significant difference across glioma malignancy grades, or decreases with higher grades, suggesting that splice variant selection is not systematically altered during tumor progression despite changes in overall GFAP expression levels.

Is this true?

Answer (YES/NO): NO